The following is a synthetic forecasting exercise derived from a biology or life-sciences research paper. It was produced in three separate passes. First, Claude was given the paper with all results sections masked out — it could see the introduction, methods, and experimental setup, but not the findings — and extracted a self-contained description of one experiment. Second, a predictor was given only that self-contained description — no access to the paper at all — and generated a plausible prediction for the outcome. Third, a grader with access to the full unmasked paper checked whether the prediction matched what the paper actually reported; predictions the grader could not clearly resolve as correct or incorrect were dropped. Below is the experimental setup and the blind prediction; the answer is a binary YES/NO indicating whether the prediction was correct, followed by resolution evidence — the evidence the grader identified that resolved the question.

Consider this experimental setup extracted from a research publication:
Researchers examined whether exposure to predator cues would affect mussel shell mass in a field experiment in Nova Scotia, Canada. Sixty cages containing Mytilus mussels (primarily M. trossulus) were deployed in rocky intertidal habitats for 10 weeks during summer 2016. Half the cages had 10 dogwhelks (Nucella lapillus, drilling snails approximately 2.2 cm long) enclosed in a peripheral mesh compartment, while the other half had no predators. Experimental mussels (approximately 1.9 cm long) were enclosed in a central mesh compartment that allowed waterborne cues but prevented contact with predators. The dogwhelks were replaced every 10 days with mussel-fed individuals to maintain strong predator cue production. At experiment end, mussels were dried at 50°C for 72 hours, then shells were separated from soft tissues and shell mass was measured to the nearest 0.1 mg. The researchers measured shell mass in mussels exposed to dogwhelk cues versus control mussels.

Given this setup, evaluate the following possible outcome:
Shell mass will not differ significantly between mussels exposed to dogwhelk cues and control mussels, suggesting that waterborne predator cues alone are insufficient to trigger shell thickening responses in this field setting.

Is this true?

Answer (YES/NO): NO